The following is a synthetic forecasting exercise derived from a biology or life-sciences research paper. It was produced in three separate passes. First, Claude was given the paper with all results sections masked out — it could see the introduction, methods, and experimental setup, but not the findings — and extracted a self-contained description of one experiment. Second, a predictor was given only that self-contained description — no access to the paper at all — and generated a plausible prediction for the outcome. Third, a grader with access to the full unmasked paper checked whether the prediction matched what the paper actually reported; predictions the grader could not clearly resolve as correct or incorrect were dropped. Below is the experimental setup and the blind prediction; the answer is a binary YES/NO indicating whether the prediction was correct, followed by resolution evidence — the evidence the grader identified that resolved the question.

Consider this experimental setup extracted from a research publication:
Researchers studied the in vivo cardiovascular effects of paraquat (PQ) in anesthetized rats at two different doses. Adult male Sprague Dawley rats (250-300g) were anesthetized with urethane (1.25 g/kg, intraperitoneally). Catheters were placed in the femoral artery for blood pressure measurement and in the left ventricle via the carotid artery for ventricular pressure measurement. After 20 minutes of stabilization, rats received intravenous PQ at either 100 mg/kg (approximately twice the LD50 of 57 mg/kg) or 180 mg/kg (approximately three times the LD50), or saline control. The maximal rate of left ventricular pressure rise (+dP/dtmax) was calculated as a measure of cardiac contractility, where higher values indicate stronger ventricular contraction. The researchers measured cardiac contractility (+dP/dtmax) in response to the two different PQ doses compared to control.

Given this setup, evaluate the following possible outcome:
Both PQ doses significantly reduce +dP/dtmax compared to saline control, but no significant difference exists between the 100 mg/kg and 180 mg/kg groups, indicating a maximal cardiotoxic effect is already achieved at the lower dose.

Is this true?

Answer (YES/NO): NO